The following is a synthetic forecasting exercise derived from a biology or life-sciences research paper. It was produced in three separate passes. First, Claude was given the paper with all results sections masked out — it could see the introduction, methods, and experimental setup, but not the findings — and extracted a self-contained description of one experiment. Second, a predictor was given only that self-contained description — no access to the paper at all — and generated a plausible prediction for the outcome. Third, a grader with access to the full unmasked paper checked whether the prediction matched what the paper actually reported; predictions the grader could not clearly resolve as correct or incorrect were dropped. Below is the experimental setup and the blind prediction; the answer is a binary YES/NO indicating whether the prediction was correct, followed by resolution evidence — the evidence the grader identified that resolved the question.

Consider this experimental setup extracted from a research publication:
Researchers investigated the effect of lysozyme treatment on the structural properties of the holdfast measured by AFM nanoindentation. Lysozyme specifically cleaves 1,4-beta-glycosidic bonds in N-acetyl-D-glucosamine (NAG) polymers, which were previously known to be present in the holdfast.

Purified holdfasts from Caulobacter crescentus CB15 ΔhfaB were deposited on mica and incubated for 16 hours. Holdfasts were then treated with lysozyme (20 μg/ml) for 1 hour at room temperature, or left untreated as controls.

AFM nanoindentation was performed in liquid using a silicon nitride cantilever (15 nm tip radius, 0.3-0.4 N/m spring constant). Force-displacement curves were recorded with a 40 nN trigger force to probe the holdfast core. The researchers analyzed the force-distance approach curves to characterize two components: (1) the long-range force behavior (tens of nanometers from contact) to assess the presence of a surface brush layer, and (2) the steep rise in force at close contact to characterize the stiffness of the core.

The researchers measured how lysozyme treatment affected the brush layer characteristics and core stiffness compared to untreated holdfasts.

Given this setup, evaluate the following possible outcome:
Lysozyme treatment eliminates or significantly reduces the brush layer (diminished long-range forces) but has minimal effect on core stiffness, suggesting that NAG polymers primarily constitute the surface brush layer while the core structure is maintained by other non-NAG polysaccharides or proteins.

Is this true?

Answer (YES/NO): NO